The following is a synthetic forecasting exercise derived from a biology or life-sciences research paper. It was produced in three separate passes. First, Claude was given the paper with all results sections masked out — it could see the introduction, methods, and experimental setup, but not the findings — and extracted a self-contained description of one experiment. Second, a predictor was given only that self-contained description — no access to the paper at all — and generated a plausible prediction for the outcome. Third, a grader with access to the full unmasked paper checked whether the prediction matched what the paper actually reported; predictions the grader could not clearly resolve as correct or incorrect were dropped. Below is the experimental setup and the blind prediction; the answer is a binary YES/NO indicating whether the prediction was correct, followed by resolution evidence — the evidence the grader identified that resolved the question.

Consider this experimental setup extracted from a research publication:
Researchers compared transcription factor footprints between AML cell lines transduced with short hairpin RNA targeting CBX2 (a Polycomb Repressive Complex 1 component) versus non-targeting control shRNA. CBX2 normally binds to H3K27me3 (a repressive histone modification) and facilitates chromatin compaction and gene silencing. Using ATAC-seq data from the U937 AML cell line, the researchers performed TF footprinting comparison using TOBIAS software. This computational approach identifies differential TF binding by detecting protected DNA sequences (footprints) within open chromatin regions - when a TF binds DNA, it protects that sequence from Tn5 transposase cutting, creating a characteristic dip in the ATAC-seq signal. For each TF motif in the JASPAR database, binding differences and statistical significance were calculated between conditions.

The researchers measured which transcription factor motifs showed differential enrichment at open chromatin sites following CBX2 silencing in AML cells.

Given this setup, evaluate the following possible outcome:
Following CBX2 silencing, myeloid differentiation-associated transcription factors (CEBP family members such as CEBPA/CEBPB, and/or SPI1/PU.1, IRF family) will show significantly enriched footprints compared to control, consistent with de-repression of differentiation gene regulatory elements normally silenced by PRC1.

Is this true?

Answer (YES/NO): NO